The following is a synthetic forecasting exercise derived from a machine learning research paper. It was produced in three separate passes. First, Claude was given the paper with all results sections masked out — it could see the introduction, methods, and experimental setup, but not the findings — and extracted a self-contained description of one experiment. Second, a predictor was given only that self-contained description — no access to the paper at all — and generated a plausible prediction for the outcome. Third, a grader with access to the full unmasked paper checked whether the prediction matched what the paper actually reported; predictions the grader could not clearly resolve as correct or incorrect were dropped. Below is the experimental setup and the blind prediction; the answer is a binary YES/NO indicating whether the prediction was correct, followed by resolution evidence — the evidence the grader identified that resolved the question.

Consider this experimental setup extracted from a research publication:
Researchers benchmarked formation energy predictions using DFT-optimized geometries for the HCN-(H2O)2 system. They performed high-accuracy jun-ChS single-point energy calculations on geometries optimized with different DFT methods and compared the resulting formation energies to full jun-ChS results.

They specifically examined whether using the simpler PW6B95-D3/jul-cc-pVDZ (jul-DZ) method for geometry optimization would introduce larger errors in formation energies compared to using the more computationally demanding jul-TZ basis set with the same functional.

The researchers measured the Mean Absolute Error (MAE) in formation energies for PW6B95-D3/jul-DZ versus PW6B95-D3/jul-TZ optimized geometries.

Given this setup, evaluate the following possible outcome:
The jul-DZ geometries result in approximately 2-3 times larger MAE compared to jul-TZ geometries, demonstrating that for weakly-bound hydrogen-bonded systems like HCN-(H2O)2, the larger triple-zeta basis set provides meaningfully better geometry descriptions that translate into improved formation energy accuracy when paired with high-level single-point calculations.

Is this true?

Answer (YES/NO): NO